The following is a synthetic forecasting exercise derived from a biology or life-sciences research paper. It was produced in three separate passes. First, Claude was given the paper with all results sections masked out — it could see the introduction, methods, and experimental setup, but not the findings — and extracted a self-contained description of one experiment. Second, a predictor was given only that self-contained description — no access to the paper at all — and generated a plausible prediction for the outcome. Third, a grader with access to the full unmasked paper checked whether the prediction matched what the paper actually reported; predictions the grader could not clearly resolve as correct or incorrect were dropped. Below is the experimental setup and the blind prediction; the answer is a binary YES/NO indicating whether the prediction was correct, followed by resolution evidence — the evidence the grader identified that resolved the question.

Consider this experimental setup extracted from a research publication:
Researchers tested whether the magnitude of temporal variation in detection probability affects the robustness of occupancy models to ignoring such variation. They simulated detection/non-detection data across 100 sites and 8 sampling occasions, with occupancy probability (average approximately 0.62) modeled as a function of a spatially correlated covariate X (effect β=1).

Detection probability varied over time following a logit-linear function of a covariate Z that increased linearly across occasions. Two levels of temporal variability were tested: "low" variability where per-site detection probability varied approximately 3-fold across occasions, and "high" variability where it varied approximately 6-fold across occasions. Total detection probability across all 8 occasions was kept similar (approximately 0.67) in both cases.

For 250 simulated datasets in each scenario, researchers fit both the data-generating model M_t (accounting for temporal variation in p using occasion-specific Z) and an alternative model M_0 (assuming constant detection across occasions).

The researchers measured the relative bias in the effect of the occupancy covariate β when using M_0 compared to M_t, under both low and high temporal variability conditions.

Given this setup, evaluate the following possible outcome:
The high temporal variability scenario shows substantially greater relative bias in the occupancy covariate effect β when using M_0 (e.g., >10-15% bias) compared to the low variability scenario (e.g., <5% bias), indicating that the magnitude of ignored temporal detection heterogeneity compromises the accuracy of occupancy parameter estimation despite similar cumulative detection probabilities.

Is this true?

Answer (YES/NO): NO